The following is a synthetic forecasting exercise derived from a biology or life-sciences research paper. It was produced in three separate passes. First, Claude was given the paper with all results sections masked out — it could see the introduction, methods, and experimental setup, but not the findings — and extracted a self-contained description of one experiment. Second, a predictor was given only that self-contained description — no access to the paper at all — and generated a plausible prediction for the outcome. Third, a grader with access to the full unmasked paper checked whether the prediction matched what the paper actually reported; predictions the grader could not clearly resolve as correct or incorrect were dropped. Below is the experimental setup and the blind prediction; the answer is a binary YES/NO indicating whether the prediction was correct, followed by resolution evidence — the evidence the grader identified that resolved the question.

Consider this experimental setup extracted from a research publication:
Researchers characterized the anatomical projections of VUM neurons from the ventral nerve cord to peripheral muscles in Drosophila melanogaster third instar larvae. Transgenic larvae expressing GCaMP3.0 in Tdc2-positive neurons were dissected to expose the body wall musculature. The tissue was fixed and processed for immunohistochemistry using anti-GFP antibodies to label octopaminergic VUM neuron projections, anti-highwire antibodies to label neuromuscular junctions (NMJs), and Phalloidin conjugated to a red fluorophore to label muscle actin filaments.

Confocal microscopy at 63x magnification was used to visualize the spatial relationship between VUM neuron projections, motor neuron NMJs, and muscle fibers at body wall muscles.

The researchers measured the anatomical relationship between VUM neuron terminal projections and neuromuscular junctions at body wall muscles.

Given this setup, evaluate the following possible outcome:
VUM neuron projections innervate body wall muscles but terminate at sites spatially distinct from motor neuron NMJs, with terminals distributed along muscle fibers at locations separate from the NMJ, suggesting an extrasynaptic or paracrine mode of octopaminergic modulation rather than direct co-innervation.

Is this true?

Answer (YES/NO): NO